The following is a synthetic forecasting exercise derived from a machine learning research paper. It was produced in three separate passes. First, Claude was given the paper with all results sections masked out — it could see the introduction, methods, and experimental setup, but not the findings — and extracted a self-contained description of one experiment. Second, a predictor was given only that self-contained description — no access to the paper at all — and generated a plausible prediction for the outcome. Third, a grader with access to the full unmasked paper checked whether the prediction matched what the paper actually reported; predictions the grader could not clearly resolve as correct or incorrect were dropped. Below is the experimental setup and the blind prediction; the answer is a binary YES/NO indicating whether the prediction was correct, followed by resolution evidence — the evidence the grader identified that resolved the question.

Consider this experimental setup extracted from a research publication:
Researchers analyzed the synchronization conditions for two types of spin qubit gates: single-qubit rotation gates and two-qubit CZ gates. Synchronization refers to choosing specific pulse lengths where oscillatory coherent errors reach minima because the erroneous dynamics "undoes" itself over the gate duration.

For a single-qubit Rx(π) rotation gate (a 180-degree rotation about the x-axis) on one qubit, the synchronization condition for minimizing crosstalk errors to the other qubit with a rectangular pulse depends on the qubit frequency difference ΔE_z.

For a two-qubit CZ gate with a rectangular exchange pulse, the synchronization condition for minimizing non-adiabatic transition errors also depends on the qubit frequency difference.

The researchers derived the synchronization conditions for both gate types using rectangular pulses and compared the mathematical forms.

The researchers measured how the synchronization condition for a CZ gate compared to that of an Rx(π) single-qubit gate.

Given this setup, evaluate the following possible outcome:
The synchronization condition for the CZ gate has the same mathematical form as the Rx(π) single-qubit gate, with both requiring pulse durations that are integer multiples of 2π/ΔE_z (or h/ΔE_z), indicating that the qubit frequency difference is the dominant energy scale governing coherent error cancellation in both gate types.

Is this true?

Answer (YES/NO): NO